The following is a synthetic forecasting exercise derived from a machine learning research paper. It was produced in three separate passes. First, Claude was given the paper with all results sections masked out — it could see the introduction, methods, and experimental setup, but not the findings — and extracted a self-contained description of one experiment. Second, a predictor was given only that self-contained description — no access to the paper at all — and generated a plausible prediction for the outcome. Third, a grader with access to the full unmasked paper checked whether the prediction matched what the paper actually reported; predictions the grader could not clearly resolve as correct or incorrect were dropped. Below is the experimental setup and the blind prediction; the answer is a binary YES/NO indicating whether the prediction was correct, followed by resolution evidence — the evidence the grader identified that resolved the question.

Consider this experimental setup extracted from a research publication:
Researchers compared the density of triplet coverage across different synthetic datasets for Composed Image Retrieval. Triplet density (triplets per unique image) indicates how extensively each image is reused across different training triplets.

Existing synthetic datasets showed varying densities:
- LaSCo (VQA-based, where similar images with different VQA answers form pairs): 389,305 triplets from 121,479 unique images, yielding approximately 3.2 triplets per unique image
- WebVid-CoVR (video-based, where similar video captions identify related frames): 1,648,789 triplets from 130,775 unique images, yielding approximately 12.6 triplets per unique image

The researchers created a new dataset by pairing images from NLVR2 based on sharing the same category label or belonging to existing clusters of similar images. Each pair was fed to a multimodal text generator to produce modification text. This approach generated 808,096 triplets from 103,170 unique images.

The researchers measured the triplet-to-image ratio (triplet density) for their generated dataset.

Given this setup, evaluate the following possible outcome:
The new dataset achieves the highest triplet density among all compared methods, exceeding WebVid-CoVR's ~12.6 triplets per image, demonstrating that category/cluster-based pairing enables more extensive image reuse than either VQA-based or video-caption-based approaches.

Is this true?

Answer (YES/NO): NO